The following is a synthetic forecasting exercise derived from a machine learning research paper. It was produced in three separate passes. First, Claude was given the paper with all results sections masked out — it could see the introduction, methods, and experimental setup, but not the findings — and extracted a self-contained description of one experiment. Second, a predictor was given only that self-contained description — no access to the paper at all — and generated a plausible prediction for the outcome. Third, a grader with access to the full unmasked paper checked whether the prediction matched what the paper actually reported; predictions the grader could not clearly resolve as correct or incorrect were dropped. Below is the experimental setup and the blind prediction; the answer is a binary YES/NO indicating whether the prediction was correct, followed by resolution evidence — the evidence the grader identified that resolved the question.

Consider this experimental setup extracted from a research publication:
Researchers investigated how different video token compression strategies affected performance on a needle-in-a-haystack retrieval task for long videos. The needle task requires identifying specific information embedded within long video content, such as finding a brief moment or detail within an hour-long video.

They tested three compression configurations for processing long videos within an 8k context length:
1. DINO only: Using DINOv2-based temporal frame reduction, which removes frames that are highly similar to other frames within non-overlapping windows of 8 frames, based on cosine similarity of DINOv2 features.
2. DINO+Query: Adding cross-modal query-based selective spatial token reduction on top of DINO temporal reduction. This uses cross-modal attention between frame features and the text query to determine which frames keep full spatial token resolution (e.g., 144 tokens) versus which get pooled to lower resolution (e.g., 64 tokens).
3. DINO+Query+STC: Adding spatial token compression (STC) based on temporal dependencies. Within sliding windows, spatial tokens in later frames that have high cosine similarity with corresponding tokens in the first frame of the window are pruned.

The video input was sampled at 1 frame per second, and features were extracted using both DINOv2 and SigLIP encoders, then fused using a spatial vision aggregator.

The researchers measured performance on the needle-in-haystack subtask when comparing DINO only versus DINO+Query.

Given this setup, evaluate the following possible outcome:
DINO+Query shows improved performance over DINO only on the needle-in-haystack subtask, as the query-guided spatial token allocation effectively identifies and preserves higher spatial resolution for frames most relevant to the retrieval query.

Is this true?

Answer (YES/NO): YES